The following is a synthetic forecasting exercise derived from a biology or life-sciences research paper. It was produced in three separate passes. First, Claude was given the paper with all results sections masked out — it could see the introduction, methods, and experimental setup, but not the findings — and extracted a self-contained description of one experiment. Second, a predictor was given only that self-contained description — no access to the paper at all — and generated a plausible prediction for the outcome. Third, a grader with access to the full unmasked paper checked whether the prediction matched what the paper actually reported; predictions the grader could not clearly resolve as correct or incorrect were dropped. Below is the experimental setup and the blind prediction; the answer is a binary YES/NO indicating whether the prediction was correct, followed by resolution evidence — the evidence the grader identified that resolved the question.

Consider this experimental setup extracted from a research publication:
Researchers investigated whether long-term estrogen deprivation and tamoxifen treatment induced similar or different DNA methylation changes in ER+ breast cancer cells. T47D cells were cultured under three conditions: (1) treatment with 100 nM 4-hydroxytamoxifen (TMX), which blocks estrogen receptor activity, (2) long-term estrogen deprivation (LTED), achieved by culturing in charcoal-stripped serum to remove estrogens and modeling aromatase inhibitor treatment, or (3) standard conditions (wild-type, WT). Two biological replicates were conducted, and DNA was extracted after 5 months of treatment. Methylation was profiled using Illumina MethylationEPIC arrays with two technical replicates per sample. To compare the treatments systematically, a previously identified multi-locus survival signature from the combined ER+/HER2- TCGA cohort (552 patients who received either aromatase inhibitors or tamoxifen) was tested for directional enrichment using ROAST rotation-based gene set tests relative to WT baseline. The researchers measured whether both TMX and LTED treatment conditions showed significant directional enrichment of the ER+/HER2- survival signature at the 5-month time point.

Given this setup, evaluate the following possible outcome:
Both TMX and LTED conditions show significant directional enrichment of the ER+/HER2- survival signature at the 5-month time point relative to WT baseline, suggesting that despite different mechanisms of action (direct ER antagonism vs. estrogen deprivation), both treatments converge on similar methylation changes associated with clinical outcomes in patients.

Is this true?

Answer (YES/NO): NO